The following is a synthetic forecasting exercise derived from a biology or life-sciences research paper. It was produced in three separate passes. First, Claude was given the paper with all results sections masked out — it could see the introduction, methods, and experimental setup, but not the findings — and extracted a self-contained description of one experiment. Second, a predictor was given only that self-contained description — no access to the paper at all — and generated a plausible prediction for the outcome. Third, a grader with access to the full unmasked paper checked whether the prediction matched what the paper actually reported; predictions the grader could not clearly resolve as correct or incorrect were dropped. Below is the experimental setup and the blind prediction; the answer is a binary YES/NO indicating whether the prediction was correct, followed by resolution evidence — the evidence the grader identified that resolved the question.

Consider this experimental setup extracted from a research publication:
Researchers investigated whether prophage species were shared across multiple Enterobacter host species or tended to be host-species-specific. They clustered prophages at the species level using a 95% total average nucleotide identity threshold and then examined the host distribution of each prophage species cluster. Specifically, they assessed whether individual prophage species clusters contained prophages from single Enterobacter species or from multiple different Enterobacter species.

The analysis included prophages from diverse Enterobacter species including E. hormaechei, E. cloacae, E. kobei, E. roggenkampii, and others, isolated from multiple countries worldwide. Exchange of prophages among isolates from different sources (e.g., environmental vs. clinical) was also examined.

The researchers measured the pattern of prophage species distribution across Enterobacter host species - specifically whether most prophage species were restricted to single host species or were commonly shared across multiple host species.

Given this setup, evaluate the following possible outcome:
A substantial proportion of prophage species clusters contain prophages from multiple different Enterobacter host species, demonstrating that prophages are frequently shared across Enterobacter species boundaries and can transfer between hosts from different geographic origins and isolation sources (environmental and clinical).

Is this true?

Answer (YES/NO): NO